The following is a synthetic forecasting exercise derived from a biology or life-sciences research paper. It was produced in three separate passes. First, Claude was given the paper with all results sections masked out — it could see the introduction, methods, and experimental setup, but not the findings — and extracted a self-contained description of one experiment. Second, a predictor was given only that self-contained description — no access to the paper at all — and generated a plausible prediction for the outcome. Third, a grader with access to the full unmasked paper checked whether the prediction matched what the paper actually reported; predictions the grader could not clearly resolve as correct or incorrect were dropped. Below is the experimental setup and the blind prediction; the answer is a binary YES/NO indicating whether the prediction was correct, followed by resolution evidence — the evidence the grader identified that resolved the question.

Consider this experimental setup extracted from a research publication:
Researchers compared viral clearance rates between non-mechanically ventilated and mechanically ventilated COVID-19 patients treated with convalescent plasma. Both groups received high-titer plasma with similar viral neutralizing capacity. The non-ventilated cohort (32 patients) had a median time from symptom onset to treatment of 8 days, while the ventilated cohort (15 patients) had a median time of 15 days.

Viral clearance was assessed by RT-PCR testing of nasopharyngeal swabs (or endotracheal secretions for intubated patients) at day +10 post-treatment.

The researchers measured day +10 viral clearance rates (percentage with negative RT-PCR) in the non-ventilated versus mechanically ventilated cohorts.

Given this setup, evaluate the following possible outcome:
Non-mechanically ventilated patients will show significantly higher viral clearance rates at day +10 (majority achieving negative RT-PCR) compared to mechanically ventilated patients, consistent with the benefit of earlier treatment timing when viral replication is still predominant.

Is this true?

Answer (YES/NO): NO